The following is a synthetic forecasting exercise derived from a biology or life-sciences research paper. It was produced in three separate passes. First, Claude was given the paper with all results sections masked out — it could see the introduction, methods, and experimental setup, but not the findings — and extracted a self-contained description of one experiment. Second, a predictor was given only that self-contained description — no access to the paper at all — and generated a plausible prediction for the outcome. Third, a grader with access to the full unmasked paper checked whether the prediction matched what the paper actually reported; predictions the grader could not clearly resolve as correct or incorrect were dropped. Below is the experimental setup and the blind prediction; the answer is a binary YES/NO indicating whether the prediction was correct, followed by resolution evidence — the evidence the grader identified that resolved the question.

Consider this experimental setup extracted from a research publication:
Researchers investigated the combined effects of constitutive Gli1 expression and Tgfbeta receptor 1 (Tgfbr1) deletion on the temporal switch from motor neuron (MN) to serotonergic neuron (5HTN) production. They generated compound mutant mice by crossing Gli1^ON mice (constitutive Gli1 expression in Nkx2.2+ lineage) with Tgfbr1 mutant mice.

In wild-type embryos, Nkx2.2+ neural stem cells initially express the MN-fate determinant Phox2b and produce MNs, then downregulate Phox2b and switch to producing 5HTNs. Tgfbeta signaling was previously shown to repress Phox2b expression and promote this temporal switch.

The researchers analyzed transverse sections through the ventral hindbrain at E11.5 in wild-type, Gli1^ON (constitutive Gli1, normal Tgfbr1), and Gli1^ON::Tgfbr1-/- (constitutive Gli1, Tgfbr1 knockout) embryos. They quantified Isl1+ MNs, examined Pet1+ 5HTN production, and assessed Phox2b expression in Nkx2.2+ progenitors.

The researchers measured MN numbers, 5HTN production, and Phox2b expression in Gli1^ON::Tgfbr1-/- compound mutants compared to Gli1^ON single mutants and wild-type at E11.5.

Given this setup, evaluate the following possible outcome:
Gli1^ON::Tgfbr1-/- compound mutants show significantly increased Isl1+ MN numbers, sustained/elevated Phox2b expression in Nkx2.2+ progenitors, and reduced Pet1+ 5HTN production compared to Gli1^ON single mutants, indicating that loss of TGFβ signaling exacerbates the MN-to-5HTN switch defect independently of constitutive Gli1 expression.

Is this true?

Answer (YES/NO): YES